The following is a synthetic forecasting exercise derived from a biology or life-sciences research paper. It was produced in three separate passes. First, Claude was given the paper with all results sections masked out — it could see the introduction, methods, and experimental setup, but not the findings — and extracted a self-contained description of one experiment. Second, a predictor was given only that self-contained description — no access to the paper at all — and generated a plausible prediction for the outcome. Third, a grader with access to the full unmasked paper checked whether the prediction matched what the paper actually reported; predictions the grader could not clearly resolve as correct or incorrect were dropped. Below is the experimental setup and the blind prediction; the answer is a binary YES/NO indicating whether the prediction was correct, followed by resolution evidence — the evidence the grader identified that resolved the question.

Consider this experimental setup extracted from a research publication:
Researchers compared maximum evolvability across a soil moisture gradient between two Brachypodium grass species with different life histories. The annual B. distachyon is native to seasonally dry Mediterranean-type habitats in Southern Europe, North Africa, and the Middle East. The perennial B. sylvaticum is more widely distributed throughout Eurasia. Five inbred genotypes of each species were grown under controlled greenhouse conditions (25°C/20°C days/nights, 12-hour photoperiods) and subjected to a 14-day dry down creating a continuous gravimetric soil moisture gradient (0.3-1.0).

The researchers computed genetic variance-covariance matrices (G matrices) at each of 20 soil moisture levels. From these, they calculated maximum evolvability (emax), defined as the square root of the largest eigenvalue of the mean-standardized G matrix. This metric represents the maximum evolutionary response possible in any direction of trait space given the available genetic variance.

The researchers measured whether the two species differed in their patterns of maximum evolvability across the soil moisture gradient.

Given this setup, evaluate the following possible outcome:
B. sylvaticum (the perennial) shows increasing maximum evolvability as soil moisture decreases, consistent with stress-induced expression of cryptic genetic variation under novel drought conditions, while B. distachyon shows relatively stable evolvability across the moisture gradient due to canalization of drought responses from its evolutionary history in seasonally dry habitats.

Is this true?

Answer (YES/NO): NO